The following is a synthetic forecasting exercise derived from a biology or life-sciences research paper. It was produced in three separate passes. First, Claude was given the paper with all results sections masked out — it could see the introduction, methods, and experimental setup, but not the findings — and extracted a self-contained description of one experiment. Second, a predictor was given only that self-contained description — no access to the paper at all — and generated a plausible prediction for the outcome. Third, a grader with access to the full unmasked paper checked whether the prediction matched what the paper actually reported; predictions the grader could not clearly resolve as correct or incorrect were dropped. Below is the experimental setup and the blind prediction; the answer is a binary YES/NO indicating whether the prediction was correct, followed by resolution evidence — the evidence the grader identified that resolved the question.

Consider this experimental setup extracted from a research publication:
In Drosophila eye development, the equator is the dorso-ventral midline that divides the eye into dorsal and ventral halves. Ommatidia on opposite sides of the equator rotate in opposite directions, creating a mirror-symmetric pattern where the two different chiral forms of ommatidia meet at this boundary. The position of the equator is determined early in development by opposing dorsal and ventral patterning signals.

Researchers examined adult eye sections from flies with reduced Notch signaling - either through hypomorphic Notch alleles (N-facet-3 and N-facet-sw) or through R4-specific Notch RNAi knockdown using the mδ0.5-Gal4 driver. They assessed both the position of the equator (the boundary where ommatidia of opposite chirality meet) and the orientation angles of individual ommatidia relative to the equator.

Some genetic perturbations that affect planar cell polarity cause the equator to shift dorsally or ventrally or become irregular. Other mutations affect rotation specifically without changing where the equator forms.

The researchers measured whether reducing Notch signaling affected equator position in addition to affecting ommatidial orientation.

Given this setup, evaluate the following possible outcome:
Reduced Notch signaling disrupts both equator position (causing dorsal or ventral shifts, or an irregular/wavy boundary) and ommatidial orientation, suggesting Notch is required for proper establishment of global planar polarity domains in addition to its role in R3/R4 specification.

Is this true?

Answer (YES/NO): NO